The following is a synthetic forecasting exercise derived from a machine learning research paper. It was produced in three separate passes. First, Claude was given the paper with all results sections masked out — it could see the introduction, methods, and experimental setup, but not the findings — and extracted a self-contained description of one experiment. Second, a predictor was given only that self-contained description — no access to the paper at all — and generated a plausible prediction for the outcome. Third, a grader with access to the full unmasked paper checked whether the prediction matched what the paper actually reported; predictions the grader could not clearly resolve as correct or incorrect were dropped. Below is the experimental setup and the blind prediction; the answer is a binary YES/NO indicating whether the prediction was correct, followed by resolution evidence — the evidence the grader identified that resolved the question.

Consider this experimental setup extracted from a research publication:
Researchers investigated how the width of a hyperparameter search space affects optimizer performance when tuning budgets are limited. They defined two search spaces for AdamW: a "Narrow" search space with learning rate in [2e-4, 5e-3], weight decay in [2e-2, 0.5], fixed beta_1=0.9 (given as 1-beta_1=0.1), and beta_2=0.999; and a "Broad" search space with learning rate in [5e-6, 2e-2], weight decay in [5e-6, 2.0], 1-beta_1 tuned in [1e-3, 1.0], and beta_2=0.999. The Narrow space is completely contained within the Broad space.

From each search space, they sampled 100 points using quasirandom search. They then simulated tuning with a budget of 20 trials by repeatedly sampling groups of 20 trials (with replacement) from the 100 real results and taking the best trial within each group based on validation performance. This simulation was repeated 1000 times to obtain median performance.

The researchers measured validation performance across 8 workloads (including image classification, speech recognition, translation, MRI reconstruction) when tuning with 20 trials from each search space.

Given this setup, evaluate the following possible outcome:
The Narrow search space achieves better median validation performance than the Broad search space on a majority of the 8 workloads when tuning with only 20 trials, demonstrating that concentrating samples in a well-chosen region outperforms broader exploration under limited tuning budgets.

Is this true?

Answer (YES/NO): YES